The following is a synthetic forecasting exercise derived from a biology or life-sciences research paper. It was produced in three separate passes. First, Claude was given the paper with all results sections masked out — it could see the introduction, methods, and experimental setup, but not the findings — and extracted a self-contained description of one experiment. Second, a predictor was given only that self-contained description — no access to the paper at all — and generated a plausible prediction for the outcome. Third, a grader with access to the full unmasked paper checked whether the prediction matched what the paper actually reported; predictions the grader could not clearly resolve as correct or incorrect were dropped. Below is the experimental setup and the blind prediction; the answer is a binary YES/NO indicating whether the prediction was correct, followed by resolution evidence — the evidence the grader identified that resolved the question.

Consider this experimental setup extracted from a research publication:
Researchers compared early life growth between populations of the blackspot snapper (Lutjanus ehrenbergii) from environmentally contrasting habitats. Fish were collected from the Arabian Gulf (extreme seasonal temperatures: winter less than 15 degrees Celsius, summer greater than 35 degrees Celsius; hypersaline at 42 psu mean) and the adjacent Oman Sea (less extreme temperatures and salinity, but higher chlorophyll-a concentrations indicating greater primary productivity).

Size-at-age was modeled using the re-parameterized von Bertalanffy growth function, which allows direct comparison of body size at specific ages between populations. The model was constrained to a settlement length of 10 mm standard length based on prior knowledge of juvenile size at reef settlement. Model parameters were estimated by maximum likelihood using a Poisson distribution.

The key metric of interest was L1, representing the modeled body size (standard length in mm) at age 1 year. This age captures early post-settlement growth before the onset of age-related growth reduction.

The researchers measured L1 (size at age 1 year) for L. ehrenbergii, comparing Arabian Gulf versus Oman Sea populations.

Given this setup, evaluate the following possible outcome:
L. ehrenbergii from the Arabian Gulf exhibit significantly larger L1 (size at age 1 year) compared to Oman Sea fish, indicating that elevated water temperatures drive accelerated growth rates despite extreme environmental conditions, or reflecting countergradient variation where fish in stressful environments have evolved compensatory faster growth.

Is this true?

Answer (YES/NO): NO